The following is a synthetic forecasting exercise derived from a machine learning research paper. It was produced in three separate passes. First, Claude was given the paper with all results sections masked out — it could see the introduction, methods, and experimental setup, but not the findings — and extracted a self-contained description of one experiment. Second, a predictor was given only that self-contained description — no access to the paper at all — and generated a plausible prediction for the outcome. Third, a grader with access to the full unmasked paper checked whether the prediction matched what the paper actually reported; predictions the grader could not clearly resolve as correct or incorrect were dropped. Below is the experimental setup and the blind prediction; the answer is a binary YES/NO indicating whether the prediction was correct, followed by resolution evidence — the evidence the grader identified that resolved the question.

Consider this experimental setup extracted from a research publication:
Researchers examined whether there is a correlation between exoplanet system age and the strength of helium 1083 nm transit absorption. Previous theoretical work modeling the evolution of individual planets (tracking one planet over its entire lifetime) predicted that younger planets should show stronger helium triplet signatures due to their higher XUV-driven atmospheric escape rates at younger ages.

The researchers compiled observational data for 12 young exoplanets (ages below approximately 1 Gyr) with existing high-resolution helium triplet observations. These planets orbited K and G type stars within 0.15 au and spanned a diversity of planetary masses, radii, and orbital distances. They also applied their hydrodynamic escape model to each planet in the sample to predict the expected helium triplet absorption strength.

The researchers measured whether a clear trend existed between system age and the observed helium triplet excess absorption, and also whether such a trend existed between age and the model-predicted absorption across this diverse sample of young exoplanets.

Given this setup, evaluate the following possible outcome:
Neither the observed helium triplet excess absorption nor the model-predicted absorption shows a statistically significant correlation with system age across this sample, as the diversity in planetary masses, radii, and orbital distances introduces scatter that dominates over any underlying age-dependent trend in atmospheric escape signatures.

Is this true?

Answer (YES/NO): YES